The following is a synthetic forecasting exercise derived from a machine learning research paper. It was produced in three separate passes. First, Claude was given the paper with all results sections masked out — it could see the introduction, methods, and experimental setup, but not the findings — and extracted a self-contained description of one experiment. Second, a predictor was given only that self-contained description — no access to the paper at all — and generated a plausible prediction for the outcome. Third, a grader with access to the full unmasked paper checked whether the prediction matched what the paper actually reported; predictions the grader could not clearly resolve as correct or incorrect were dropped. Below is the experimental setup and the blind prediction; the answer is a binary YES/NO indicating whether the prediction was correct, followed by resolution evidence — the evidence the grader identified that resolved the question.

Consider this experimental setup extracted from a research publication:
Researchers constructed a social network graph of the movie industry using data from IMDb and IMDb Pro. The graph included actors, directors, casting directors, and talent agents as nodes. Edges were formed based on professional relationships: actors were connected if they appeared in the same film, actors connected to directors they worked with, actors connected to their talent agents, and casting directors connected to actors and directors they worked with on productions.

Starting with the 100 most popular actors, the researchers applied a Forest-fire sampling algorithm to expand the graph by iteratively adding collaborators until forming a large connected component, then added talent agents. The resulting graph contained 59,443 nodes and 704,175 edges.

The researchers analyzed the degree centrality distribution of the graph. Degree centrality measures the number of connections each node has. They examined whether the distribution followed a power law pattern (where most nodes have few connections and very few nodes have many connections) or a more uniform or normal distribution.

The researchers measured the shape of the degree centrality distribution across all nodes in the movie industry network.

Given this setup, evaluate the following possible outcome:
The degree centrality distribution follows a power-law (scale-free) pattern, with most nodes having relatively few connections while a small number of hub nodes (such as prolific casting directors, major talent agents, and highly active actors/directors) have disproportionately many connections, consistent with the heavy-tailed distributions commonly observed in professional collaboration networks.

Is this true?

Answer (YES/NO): YES